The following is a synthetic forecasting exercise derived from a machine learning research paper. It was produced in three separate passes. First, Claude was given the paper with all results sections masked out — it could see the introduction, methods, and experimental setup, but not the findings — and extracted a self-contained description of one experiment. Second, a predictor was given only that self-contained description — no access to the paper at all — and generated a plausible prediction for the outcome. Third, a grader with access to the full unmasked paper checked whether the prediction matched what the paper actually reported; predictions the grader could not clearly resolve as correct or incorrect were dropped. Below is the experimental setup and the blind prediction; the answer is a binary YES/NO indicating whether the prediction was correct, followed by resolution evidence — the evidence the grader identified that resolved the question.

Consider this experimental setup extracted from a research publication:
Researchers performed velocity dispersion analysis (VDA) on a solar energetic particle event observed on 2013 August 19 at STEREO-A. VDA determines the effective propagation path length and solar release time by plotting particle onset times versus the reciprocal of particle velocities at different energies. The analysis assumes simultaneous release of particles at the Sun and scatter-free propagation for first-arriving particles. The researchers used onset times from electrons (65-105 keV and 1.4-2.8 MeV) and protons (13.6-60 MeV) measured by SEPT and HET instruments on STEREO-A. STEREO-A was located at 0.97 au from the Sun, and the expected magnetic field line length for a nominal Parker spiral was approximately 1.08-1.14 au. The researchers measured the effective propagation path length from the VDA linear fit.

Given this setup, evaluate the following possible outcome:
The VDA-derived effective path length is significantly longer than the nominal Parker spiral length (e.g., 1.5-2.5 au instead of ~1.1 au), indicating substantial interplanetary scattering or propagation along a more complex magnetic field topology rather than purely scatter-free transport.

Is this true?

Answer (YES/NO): YES